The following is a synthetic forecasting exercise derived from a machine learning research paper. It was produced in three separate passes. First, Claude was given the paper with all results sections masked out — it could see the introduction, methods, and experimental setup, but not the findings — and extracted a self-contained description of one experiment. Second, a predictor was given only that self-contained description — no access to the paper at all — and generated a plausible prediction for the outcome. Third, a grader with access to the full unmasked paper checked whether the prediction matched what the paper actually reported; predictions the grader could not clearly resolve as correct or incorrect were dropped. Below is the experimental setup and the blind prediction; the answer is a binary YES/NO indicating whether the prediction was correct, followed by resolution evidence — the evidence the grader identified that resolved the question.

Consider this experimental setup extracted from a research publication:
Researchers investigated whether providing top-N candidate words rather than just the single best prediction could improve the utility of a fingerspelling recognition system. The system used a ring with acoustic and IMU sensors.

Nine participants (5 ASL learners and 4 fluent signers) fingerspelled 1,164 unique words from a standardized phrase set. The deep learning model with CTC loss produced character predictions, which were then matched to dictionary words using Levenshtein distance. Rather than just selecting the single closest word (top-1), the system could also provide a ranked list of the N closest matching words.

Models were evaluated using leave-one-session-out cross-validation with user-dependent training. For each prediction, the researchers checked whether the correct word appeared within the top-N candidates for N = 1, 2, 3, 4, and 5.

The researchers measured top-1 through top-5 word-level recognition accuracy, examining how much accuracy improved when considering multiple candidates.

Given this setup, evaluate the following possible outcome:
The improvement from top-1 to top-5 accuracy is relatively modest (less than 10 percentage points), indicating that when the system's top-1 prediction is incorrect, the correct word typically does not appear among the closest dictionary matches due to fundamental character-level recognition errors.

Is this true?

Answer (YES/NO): NO